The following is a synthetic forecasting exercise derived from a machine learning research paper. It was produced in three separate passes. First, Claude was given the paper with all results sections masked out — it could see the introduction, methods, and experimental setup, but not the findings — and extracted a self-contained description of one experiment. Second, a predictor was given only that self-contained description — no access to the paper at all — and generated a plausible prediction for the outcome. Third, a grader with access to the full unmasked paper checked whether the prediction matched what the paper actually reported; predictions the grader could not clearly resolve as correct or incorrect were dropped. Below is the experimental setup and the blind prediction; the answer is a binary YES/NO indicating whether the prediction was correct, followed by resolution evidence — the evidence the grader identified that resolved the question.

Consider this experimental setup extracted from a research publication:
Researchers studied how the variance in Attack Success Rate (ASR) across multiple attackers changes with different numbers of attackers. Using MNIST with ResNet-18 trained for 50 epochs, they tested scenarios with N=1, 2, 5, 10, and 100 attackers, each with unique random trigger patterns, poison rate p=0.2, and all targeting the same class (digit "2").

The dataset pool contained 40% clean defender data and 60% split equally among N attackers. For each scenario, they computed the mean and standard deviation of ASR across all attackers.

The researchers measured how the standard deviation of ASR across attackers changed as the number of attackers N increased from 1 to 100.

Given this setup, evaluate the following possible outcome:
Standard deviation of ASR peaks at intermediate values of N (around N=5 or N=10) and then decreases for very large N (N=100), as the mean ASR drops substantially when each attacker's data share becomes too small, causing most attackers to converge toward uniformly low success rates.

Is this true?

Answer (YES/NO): NO